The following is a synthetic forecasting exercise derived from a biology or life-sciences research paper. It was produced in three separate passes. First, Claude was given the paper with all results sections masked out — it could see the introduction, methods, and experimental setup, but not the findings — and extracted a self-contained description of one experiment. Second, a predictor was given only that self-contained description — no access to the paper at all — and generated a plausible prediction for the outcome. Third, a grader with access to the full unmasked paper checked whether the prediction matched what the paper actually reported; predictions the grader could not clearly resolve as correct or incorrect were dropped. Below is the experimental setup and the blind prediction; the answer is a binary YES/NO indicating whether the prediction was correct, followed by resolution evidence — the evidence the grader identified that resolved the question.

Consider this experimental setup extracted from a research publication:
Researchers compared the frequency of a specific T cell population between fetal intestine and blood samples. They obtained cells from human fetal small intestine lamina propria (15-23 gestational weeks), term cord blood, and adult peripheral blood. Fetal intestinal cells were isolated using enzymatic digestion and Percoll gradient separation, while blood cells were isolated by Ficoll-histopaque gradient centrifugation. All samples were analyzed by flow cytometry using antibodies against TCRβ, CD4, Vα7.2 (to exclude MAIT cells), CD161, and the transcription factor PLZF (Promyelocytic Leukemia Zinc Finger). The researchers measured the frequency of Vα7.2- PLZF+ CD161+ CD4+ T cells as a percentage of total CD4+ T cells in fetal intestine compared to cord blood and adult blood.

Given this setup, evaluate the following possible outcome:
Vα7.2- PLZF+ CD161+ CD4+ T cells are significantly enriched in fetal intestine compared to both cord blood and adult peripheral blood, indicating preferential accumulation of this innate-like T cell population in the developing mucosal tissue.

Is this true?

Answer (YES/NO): YES